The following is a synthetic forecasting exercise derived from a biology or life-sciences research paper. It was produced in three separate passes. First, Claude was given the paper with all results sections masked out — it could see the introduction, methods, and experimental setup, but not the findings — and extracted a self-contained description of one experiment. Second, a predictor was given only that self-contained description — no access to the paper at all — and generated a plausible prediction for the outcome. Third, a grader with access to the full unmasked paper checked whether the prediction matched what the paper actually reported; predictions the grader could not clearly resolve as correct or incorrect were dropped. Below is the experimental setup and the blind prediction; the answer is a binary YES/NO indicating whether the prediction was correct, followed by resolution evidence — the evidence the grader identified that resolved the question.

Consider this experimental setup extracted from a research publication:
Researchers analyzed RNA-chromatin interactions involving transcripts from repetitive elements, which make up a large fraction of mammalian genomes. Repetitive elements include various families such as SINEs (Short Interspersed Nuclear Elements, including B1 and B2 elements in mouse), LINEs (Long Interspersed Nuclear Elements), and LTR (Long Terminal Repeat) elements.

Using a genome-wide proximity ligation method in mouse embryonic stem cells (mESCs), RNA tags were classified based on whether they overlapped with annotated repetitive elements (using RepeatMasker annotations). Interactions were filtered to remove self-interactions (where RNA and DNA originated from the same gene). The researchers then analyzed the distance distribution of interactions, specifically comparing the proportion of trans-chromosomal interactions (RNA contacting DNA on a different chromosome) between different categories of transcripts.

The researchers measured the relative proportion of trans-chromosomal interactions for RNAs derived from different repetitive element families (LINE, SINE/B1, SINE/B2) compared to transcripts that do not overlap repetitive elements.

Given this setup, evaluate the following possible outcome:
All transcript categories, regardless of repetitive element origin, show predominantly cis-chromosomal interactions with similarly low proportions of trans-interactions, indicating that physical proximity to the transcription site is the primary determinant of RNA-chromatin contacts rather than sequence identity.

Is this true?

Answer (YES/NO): NO